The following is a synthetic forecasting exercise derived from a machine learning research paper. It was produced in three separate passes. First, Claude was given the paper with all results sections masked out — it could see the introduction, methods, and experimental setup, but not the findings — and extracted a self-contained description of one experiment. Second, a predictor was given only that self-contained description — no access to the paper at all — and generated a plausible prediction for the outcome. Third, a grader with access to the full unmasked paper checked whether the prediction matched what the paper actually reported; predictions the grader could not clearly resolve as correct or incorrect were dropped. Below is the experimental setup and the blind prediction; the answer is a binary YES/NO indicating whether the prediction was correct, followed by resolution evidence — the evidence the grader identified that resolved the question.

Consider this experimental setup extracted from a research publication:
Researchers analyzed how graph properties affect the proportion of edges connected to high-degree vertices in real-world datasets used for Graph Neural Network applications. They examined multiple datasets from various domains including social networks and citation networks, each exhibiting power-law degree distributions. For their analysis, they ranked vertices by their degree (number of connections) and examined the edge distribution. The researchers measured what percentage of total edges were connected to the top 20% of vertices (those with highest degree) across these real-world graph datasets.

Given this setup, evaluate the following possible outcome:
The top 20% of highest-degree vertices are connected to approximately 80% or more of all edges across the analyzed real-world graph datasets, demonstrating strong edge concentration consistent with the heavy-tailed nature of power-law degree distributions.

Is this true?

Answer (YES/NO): NO